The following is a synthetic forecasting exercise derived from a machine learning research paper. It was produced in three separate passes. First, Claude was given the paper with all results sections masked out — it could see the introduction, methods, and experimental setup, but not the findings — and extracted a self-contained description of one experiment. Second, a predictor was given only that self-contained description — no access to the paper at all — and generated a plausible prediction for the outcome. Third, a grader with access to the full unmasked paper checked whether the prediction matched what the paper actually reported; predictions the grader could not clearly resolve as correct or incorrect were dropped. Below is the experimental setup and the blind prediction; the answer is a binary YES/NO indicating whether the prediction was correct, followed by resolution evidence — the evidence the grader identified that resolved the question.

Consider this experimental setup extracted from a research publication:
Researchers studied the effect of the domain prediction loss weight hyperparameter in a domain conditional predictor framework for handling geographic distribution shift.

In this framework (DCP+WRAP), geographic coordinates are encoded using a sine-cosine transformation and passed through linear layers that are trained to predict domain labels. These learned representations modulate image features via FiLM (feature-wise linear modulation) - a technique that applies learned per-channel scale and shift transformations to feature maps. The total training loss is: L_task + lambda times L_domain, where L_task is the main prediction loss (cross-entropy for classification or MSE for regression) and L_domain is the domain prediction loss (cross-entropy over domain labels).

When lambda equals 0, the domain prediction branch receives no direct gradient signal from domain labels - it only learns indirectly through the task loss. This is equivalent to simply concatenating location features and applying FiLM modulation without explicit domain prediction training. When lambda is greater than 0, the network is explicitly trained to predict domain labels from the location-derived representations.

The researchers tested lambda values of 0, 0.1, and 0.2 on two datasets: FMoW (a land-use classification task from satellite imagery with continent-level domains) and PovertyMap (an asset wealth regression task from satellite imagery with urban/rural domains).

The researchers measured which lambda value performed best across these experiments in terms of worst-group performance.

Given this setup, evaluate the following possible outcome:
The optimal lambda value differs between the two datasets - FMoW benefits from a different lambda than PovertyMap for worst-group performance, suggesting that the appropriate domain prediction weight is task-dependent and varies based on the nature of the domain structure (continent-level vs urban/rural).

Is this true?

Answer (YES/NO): NO